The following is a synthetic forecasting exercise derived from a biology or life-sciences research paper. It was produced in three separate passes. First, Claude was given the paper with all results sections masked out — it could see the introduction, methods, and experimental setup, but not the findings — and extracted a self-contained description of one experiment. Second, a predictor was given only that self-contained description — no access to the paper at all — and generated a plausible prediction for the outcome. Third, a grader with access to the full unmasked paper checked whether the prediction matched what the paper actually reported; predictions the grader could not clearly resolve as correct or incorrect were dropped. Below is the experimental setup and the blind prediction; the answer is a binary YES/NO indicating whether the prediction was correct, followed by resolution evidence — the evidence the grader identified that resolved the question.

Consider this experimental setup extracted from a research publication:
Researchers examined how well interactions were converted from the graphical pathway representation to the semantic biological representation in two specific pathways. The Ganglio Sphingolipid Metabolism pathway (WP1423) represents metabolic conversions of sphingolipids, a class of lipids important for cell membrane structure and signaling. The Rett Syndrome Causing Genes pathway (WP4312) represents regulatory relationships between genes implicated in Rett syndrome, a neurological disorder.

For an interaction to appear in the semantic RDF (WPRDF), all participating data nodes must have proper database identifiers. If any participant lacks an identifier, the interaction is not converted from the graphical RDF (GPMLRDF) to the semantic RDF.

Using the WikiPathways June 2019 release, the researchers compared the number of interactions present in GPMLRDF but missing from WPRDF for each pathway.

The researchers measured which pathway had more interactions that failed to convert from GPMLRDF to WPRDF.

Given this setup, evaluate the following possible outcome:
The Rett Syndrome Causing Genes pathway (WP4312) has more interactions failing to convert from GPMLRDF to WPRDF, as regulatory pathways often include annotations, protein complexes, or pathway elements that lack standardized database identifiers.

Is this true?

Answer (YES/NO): NO